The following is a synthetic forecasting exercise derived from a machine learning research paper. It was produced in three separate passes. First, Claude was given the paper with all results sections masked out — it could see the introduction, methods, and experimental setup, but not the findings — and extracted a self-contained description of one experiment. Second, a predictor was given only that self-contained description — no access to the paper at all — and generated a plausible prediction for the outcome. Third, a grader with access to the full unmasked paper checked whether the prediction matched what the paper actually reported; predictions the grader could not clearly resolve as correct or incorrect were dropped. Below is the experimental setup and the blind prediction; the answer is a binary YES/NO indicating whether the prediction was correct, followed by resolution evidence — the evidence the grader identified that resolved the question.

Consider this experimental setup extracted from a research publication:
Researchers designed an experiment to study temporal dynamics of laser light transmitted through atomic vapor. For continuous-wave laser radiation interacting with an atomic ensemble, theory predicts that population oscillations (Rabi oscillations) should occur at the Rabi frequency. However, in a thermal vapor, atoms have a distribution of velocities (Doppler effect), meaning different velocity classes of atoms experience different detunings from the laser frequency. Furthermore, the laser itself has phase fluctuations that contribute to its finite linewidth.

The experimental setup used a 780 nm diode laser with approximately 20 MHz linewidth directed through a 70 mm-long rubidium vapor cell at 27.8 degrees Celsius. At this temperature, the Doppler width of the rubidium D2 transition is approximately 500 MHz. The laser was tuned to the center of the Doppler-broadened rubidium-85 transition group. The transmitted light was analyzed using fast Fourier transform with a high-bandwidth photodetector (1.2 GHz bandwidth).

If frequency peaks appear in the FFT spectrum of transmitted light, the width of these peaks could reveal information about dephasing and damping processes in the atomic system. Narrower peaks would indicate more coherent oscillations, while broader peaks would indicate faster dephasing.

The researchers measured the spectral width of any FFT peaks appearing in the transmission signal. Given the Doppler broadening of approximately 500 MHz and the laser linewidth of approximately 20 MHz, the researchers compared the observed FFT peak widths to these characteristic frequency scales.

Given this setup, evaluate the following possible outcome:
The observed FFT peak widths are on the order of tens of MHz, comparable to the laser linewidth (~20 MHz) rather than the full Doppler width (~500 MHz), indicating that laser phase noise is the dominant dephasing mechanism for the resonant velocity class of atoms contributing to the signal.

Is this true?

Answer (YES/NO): NO